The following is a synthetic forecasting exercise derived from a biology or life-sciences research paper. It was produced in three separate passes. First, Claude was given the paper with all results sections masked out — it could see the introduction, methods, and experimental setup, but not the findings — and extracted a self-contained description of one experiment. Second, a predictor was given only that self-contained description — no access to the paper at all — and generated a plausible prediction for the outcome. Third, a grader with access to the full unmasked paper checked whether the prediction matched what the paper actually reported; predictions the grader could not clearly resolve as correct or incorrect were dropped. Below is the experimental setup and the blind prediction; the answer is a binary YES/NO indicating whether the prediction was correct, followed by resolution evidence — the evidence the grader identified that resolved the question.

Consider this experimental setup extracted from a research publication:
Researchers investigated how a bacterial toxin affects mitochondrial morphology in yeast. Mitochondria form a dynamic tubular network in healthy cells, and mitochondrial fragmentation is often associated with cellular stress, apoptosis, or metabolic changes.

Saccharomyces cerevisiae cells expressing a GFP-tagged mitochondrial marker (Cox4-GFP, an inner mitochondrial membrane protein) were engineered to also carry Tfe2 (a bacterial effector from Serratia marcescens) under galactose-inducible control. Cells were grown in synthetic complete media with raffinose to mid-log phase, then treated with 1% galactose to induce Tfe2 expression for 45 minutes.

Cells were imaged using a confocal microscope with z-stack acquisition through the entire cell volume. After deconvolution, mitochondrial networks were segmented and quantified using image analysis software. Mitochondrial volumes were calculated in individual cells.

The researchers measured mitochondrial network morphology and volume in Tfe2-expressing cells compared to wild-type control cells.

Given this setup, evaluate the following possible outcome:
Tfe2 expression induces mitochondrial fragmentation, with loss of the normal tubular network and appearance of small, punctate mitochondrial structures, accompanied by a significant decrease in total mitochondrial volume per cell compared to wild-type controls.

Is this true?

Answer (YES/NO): NO